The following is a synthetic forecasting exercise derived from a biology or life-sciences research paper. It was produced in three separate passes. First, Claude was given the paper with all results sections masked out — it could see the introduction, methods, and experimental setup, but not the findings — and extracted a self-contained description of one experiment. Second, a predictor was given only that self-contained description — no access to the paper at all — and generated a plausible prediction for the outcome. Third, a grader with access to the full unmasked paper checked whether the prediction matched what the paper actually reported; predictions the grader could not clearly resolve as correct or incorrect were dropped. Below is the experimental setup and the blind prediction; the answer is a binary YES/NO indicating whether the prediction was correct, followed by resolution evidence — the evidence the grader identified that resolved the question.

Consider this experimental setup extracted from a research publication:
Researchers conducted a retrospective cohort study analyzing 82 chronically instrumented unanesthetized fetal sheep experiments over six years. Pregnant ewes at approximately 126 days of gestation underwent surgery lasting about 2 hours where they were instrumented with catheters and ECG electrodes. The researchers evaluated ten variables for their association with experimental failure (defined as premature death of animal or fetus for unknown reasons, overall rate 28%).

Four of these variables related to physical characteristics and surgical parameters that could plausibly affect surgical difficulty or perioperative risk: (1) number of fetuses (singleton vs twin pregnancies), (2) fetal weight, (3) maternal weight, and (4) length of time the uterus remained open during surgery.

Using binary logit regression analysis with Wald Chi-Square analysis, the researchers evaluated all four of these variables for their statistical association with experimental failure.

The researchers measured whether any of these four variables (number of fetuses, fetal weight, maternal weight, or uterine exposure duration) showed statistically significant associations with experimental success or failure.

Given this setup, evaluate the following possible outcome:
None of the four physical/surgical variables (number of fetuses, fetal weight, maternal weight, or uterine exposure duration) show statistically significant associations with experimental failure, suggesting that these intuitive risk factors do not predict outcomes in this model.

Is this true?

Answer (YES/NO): YES